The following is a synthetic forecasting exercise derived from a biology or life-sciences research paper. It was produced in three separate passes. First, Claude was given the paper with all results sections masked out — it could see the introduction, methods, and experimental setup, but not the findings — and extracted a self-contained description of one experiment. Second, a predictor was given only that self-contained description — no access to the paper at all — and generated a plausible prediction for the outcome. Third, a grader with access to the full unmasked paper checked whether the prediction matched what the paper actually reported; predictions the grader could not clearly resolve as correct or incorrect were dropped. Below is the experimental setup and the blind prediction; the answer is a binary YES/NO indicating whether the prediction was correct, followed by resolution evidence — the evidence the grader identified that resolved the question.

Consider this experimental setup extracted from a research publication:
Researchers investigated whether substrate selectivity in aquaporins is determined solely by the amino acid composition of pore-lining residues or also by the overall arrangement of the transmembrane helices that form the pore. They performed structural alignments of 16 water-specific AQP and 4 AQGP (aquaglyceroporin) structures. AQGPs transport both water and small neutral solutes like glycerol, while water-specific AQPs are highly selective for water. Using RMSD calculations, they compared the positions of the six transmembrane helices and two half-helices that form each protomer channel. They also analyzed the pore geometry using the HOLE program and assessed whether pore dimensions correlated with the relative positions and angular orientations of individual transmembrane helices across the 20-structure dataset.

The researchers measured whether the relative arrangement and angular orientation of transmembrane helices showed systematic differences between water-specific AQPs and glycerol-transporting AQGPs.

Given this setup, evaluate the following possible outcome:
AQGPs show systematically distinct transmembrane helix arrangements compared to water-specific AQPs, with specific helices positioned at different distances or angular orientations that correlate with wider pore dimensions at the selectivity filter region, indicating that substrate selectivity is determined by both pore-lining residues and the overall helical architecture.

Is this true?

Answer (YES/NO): YES